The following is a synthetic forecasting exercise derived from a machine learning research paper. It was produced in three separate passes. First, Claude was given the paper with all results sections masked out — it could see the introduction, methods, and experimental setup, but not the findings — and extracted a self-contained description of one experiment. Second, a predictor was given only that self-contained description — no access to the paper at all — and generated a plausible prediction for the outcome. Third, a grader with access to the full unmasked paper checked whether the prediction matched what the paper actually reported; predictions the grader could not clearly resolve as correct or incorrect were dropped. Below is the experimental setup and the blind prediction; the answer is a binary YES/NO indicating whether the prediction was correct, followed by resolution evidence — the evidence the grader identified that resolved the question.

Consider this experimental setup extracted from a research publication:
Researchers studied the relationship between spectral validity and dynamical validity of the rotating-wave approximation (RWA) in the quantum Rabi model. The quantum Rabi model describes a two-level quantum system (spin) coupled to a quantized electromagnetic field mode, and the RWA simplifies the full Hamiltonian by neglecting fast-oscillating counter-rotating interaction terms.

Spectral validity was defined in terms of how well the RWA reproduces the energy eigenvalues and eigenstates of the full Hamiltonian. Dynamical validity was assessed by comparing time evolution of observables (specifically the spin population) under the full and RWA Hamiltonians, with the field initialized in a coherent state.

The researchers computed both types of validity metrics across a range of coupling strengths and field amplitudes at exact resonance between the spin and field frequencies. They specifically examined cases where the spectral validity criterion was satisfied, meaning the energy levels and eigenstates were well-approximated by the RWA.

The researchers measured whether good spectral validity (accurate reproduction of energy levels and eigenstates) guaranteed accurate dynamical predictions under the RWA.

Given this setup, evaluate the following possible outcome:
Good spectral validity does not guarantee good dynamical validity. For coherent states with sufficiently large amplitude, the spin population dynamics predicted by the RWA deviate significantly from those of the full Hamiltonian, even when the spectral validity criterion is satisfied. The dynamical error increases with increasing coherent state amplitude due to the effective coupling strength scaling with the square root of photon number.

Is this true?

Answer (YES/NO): NO